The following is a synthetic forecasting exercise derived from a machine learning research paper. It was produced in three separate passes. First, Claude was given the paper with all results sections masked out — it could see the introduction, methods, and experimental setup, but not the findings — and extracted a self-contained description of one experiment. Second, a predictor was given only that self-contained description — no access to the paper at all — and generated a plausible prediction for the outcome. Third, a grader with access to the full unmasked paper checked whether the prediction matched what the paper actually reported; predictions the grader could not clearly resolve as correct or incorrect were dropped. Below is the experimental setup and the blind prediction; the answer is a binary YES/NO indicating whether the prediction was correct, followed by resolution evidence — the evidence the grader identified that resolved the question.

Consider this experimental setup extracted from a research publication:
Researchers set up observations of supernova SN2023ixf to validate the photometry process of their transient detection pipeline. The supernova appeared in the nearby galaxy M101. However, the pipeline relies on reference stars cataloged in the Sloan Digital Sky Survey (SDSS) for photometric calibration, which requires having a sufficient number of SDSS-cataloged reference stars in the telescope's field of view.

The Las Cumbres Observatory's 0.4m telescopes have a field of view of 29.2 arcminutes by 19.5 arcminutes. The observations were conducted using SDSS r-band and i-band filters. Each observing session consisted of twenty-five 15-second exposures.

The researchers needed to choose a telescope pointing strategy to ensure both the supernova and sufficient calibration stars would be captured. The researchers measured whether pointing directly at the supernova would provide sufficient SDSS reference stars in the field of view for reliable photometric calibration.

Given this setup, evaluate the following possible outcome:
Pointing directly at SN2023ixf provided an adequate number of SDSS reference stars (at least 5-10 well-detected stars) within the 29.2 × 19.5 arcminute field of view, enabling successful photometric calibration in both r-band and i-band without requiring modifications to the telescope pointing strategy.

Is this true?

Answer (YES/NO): NO